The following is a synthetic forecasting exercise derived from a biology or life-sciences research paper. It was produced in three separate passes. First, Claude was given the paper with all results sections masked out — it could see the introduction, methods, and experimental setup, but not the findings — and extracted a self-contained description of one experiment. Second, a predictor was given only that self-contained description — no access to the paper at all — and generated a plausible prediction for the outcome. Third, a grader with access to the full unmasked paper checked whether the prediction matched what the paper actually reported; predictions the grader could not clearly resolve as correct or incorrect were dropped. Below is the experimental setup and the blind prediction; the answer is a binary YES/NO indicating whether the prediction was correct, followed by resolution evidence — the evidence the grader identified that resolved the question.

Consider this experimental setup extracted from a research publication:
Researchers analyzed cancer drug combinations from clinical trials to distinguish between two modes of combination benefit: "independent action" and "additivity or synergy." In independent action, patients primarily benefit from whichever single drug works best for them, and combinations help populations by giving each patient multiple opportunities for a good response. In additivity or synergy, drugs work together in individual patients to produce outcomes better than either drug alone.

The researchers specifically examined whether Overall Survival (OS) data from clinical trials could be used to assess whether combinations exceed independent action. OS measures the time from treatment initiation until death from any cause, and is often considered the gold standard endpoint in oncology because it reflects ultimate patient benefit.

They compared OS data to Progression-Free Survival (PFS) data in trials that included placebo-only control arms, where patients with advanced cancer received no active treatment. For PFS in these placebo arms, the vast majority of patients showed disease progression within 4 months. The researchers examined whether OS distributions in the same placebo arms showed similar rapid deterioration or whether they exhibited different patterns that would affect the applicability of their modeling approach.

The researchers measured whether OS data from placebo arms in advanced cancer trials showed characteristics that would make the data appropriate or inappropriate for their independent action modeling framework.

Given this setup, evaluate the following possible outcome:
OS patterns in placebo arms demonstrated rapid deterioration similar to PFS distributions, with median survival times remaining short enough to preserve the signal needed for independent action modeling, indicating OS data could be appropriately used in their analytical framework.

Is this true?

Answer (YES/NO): NO